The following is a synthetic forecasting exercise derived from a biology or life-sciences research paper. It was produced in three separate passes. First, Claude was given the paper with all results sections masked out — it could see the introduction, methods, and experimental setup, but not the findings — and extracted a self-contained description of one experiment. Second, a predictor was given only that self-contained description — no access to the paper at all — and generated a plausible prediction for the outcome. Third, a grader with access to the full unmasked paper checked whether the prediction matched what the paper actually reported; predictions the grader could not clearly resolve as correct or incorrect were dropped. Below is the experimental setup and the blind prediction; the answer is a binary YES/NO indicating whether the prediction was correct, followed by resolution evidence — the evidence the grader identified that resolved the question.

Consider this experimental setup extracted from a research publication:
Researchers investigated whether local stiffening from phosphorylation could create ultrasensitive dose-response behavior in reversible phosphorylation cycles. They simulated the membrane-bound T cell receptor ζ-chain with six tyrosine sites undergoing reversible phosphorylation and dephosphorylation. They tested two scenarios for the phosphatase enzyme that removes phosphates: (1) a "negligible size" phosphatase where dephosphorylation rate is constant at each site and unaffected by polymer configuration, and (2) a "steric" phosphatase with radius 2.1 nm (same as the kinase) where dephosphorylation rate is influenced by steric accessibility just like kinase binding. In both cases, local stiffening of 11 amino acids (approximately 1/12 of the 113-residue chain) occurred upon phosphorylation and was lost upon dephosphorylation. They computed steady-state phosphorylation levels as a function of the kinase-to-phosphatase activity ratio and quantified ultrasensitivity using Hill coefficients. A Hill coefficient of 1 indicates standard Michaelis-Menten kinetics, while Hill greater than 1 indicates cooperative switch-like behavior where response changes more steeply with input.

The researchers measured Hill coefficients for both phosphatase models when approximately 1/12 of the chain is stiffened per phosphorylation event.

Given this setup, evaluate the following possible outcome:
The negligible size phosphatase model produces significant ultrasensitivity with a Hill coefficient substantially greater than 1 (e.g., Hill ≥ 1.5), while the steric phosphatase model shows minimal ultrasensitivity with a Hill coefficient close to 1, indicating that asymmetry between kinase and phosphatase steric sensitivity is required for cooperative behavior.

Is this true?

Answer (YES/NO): NO